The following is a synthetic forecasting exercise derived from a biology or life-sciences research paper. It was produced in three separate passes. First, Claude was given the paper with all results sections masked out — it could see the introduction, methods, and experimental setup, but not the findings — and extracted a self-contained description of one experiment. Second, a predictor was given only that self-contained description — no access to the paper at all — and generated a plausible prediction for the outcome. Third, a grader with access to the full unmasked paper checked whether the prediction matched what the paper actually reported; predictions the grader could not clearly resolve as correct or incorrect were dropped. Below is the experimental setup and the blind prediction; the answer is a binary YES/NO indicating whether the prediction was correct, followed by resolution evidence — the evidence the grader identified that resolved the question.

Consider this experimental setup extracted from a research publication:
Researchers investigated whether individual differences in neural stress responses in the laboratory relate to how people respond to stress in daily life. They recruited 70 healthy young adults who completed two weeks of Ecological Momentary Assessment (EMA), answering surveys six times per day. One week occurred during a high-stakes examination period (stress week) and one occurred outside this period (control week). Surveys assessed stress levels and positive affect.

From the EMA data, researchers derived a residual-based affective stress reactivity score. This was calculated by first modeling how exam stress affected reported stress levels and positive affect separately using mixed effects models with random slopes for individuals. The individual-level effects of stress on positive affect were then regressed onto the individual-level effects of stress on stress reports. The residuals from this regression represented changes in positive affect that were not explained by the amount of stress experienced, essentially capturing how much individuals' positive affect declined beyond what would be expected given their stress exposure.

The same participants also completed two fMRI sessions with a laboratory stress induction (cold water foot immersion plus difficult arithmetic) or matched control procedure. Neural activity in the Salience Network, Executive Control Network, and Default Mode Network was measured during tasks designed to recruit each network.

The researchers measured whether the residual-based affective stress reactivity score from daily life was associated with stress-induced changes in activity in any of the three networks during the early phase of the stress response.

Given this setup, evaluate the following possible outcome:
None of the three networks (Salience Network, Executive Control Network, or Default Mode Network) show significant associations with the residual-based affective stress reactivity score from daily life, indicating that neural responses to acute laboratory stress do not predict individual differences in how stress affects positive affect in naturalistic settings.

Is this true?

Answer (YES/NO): NO